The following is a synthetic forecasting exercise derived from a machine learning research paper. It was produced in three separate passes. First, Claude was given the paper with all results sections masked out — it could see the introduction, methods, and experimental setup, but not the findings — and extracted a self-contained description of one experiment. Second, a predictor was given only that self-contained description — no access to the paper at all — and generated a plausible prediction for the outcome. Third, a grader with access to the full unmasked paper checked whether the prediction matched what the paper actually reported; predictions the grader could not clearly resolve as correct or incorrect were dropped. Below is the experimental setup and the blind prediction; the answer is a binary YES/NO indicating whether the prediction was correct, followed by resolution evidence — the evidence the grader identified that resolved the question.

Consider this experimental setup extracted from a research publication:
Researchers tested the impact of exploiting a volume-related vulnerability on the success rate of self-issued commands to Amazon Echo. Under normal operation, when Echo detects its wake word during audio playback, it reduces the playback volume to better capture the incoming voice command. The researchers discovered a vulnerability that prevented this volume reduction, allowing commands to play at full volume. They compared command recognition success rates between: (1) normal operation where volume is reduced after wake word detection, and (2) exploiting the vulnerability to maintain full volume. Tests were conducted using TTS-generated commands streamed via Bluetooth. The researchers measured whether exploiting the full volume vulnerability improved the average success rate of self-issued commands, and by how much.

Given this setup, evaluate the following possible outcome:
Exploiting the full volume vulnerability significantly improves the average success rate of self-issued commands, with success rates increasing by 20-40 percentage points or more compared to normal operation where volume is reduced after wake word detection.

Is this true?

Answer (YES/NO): YES